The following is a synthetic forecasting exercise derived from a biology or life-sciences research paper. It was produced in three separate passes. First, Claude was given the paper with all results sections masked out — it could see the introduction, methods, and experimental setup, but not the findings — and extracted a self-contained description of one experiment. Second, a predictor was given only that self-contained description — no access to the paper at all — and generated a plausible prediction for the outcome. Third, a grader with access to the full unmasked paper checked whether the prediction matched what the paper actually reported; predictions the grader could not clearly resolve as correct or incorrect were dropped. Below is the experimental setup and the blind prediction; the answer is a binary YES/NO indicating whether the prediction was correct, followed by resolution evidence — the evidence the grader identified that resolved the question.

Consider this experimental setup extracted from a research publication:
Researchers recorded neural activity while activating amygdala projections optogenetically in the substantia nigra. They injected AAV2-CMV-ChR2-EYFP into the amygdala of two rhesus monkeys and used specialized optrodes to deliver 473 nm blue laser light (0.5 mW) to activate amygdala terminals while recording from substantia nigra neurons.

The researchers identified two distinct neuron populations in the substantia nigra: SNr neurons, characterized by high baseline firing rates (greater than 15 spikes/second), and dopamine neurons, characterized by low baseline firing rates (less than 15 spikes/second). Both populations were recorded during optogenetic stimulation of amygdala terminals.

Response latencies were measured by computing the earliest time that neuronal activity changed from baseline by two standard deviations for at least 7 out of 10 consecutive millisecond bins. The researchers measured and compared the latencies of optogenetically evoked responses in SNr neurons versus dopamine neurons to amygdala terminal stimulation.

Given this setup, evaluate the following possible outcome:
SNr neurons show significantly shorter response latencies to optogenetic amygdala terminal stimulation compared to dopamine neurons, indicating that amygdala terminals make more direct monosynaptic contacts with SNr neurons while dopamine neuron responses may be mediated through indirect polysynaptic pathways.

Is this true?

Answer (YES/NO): YES